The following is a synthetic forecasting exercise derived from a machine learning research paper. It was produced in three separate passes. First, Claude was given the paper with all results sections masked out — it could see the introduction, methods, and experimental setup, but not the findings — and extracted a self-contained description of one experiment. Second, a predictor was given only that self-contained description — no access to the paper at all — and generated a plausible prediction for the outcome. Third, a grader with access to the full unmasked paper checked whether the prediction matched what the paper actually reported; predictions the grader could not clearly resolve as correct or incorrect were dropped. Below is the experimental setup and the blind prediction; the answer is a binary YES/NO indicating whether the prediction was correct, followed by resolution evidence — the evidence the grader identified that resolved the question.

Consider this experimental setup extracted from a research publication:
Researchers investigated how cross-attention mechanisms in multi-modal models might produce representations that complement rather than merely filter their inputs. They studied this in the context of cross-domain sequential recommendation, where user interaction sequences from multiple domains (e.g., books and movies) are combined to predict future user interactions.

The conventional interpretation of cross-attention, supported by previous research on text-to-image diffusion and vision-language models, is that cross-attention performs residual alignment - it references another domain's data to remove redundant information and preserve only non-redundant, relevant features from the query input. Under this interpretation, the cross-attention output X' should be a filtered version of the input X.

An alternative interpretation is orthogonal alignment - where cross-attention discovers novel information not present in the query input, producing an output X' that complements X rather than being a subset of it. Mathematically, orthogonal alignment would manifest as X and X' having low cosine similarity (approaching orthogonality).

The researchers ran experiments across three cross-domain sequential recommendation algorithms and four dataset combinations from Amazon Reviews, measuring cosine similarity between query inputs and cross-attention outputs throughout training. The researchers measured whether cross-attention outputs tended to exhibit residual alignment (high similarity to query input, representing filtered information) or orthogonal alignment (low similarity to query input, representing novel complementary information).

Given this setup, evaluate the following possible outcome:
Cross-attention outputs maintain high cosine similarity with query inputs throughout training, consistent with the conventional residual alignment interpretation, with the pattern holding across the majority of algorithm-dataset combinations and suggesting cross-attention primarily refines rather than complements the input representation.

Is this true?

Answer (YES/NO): NO